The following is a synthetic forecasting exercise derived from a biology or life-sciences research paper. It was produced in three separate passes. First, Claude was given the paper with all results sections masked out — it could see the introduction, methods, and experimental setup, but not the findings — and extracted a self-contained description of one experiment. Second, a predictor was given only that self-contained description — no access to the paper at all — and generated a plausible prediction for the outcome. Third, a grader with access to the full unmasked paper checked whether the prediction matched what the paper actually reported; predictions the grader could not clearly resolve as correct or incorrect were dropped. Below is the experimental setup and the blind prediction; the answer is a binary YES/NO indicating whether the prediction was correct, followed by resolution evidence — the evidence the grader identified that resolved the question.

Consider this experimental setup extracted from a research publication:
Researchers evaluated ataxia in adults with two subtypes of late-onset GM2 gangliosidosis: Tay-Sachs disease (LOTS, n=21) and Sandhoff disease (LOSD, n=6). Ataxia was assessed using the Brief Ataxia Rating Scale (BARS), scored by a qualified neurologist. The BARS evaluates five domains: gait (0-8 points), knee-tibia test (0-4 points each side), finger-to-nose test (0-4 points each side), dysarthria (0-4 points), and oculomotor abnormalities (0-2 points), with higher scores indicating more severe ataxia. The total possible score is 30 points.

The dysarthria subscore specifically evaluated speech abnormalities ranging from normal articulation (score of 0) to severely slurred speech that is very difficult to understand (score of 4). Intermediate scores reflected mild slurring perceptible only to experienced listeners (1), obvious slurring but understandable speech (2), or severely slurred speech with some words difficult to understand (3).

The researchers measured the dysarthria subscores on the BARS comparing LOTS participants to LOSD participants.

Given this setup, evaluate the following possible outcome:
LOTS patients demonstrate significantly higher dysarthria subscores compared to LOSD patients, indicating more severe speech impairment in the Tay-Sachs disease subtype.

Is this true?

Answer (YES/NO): NO